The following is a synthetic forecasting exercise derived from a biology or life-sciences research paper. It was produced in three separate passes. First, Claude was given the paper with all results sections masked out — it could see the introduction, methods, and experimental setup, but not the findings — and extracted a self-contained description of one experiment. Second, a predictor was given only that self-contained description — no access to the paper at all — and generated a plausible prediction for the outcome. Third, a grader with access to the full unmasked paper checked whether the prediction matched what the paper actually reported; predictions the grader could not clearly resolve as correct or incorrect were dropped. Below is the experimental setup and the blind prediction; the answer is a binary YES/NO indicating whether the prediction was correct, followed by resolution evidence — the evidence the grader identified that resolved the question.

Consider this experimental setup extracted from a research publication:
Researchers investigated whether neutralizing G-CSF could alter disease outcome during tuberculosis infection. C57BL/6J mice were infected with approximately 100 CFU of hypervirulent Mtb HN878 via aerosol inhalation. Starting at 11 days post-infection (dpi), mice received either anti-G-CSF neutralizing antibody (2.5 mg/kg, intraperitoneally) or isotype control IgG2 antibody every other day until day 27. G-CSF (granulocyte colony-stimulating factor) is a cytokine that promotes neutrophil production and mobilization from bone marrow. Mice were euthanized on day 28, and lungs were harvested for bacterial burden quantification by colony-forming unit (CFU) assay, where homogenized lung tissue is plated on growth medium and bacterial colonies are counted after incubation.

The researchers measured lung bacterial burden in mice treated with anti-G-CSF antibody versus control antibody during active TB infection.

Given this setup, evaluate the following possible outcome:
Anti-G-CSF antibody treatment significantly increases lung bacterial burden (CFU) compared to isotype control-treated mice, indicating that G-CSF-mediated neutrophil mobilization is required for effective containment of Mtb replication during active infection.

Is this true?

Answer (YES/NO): NO